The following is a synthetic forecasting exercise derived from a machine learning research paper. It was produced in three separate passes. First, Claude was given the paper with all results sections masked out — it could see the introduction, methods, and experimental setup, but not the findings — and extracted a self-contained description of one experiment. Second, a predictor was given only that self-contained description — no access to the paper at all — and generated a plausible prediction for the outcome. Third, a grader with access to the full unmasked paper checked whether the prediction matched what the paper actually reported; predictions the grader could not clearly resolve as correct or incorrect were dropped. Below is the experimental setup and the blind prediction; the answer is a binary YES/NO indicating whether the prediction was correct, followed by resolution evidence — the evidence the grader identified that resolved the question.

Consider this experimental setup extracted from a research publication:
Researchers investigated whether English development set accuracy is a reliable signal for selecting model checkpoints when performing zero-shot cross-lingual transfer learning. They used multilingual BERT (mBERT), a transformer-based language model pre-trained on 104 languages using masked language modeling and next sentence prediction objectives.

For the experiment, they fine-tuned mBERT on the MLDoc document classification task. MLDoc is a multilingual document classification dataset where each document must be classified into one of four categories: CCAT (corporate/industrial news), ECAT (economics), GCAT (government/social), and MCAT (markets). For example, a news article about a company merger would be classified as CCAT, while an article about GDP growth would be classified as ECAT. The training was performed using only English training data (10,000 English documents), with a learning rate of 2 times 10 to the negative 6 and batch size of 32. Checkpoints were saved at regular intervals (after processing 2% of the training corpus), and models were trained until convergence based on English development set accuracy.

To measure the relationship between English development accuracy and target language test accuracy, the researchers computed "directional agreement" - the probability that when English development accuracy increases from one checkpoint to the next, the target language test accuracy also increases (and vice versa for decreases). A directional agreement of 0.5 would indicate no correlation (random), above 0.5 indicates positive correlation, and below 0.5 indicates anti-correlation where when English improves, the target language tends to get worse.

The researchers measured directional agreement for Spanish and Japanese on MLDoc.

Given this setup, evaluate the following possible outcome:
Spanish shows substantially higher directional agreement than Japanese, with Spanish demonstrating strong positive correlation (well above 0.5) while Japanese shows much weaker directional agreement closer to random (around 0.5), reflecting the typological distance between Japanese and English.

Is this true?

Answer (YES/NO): NO